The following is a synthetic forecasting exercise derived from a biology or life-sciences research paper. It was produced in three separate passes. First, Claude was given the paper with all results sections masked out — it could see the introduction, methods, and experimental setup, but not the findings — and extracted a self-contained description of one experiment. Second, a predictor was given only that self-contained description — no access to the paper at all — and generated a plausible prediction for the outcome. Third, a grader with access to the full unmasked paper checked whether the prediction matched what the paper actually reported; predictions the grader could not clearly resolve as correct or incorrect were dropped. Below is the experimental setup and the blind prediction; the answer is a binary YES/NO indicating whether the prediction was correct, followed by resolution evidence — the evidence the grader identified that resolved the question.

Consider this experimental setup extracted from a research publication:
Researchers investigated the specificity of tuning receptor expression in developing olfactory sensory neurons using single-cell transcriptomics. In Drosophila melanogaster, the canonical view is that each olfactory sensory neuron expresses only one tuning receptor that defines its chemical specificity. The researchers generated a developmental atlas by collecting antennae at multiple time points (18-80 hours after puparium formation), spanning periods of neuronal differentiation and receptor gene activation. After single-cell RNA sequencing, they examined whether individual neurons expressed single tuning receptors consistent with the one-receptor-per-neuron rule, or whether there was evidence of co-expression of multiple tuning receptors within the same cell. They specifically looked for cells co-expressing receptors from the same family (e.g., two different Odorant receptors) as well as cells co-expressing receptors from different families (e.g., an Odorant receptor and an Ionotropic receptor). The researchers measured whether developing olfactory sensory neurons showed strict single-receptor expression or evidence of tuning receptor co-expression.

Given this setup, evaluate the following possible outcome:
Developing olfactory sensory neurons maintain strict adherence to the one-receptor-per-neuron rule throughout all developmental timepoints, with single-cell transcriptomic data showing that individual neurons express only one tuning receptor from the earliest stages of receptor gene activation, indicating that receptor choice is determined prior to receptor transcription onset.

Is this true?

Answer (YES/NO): NO